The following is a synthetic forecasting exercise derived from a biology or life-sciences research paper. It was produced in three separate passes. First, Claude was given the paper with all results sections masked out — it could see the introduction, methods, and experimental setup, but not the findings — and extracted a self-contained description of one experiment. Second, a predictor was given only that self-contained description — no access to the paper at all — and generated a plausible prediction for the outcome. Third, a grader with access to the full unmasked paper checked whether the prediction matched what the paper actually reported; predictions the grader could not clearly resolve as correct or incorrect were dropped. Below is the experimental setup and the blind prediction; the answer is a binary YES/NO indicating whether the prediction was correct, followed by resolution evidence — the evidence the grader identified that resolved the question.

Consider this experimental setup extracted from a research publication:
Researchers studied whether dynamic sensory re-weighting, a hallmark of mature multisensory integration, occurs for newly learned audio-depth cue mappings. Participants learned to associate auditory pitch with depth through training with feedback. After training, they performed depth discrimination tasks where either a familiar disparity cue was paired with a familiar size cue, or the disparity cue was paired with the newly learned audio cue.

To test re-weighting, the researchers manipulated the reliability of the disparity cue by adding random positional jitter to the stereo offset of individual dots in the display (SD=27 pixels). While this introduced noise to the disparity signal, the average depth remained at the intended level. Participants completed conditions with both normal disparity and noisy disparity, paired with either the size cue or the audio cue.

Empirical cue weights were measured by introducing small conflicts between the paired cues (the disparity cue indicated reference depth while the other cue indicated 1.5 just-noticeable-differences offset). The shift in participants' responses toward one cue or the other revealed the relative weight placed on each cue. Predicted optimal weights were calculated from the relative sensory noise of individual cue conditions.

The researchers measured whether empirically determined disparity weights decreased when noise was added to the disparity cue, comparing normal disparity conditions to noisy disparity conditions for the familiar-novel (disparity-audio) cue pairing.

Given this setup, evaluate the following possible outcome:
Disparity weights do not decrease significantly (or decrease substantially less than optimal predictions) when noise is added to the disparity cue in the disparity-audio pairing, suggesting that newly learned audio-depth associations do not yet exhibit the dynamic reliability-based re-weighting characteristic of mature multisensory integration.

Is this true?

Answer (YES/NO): NO